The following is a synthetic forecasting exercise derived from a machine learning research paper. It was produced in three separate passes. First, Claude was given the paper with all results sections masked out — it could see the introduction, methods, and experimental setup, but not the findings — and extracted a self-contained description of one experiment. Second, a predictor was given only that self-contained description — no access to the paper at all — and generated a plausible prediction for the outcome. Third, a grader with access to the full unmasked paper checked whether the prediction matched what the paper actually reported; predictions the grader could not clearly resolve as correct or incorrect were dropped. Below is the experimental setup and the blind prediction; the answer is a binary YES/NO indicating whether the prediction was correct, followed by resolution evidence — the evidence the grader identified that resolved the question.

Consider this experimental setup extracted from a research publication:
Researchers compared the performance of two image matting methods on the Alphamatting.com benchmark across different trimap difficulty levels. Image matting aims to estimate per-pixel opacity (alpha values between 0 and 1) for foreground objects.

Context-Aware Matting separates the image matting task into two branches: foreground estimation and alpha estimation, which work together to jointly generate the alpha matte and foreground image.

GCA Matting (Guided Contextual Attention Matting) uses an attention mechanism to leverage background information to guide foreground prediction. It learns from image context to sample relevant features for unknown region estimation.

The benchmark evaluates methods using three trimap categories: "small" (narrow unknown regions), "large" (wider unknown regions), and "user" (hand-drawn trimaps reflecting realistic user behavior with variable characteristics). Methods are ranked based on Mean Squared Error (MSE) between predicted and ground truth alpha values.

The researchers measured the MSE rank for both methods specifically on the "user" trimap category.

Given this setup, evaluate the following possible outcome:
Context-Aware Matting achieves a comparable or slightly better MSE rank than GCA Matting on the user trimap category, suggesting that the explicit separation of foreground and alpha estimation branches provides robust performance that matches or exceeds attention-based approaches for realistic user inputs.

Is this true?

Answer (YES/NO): NO